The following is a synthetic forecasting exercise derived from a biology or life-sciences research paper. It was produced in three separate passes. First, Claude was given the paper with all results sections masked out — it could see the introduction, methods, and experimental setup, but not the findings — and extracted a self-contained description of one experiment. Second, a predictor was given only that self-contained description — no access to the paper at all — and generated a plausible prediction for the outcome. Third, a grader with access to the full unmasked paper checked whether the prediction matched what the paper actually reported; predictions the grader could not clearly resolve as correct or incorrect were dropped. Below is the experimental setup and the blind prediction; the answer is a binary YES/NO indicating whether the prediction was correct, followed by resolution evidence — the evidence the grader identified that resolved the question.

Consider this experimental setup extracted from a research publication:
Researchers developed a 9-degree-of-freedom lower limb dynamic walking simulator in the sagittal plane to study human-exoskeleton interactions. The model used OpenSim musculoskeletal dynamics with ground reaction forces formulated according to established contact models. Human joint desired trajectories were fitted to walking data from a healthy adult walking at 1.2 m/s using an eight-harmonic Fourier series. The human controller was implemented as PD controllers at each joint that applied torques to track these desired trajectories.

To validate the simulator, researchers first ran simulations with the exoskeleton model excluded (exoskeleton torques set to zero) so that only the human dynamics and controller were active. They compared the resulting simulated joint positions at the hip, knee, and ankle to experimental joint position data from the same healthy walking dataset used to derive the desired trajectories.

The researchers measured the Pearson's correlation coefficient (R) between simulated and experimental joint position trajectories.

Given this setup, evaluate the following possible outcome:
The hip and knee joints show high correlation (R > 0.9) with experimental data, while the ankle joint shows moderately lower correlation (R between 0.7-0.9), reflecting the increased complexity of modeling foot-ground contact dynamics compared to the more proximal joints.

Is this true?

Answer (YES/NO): NO